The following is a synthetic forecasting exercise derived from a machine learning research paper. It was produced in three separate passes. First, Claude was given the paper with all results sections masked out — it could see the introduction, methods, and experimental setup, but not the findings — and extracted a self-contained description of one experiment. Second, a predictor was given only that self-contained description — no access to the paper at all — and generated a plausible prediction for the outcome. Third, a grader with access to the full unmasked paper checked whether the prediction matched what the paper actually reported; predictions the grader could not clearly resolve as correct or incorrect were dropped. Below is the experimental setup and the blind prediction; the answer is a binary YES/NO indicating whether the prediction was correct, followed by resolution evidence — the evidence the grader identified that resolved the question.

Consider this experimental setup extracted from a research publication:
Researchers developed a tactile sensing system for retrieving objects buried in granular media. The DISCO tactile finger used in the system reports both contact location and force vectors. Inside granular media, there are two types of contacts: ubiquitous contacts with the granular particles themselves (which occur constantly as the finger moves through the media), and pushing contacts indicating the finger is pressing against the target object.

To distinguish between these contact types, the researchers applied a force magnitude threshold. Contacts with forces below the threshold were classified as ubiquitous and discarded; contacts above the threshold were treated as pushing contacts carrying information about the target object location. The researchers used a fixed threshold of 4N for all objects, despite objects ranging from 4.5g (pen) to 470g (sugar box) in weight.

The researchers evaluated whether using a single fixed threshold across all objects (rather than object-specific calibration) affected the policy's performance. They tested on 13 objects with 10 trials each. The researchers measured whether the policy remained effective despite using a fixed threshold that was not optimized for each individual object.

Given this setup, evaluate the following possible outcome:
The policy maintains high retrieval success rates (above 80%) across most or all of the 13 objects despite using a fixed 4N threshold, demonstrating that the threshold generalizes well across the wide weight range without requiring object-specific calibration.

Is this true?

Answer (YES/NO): NO